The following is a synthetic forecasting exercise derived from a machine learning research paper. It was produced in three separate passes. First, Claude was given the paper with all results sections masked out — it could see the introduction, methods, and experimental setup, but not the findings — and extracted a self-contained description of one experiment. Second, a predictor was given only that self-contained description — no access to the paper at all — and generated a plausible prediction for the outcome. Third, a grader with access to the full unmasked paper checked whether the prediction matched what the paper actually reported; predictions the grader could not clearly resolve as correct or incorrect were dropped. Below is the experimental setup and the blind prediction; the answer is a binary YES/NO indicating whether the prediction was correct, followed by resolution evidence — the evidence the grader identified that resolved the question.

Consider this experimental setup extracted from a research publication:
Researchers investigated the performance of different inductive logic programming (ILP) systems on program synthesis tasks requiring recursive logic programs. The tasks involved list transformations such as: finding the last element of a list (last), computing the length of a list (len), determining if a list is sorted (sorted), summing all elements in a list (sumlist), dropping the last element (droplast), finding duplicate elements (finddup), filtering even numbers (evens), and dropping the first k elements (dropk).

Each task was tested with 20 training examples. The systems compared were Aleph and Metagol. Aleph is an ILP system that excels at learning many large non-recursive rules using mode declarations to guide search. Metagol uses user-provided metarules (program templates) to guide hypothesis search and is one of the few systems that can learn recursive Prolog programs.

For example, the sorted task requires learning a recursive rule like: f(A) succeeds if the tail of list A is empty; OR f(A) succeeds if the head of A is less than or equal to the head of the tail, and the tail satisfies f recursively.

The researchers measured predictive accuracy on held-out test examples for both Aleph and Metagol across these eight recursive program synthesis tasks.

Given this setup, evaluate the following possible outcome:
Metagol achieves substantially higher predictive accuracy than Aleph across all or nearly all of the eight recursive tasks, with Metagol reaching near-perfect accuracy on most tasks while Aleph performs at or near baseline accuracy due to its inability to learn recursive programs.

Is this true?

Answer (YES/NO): NO